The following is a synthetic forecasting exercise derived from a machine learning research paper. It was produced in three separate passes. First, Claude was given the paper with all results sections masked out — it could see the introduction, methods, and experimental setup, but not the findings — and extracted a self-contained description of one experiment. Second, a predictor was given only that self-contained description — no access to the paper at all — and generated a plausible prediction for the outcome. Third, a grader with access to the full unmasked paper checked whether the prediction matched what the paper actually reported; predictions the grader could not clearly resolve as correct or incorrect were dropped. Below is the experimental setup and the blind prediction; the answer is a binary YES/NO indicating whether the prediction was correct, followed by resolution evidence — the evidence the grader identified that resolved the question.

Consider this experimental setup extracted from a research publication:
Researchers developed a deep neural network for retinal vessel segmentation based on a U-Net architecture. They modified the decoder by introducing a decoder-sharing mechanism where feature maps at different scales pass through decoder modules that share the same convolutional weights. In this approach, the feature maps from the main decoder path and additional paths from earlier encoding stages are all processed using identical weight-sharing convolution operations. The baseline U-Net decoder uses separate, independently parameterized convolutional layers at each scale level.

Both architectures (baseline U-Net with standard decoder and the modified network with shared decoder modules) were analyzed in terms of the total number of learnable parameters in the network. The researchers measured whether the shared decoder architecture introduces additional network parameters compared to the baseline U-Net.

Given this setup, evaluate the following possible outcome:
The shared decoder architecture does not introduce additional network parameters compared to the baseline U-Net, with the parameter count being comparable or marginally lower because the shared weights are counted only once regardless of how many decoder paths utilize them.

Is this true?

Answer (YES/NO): YES